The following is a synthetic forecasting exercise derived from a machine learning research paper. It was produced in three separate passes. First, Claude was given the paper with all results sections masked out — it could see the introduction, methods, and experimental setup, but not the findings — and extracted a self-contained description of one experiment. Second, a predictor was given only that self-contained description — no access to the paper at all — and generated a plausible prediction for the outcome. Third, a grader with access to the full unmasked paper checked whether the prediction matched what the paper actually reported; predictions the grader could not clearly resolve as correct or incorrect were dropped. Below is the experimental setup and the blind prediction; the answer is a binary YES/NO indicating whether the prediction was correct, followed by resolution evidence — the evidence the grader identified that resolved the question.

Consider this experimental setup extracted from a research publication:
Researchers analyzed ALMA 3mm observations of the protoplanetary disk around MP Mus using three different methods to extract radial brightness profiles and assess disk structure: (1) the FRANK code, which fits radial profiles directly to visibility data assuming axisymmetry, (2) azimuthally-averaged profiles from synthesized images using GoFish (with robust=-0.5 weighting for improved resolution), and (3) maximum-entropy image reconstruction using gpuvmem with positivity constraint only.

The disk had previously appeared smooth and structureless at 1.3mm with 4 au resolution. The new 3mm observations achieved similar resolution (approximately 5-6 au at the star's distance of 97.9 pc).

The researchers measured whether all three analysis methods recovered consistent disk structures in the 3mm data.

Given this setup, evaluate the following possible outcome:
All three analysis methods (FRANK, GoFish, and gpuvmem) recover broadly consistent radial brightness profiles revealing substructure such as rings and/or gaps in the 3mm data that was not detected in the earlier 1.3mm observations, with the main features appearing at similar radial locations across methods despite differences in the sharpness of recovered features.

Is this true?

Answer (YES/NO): YES